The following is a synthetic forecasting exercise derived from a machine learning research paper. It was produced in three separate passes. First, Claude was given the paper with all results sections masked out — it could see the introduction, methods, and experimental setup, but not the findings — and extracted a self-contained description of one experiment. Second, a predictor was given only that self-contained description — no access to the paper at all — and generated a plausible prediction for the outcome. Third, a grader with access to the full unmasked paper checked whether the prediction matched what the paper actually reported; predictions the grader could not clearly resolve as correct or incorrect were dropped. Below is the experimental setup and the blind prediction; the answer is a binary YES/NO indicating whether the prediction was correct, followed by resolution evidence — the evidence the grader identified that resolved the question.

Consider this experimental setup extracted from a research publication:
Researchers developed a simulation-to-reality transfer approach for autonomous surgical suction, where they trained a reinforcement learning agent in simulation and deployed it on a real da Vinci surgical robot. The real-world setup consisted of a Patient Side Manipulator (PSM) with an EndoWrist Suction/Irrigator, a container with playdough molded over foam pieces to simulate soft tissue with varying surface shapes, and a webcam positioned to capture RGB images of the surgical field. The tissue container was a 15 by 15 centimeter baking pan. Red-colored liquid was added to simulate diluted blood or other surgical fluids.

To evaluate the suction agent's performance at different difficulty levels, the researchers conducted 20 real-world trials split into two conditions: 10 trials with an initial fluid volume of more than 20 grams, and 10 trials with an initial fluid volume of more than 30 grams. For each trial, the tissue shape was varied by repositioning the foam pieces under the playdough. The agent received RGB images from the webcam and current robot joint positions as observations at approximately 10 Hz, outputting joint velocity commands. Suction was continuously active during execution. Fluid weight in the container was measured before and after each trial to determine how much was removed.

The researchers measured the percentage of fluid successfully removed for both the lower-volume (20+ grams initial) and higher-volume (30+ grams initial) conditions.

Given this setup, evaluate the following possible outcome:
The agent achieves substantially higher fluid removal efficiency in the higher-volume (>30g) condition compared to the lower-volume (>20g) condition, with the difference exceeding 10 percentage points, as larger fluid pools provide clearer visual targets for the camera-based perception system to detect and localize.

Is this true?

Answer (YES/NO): NO